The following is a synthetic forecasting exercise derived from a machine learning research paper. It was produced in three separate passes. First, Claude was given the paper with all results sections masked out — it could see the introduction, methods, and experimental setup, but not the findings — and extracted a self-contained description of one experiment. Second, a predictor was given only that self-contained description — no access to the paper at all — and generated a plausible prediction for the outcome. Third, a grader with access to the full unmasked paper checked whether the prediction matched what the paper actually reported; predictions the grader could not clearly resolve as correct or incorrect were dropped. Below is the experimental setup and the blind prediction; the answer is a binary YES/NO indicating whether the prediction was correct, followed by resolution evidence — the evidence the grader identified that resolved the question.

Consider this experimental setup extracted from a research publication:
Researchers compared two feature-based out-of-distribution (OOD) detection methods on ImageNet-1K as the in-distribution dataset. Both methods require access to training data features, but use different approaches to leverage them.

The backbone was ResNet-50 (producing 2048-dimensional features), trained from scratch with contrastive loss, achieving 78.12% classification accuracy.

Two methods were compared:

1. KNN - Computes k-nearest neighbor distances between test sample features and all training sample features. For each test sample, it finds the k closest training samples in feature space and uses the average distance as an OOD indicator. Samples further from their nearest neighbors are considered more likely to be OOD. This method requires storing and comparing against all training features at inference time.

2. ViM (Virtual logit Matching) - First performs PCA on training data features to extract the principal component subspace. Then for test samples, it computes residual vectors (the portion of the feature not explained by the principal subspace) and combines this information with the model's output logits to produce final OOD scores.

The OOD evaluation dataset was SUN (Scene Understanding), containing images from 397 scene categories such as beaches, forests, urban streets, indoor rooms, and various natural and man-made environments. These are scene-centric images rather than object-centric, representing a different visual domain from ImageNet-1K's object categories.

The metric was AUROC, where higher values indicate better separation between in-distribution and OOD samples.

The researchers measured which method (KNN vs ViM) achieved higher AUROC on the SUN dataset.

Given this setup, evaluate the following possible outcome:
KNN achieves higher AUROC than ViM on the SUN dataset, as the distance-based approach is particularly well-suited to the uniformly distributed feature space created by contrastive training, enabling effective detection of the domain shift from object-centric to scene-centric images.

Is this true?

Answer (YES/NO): YES